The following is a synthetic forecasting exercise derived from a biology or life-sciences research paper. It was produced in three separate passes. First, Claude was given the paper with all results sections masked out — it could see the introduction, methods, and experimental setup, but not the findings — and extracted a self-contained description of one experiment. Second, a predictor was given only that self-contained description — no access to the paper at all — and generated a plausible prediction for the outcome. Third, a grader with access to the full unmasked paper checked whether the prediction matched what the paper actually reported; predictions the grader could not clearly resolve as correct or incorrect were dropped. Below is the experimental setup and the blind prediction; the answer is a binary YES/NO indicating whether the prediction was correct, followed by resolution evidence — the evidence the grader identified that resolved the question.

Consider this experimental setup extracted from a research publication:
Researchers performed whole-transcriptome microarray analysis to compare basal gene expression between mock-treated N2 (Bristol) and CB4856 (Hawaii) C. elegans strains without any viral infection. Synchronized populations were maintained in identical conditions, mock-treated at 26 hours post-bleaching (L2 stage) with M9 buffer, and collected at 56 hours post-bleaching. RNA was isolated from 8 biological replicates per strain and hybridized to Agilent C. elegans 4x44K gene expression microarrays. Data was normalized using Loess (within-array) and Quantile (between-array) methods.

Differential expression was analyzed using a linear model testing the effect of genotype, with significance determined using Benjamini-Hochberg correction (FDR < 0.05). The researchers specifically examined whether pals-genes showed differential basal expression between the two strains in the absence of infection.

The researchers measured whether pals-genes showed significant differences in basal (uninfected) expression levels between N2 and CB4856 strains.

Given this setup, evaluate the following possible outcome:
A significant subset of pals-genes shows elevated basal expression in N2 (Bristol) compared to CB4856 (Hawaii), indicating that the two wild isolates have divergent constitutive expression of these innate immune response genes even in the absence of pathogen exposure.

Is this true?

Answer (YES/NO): NO